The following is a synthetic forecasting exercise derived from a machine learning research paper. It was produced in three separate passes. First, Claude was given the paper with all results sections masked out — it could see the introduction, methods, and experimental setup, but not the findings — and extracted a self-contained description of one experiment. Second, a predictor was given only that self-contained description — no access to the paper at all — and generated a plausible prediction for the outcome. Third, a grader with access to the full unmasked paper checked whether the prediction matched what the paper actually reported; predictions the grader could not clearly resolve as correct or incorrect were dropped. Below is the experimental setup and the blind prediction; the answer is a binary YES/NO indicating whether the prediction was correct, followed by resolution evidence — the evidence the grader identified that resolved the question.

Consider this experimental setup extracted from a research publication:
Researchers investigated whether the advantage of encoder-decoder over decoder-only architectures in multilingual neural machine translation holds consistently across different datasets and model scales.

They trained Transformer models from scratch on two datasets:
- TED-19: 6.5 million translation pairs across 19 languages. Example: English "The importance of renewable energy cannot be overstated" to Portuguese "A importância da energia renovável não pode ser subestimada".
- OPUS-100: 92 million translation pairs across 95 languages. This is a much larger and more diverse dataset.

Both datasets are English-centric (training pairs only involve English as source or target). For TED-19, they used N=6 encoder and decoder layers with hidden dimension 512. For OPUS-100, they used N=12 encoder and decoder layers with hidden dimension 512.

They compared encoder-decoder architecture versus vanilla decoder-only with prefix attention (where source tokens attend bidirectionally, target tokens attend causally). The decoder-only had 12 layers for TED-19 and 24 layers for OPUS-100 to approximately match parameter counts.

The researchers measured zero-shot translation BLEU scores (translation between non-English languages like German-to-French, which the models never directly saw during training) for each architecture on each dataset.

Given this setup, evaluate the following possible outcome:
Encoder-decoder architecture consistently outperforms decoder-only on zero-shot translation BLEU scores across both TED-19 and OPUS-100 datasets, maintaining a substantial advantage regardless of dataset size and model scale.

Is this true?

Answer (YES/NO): NO